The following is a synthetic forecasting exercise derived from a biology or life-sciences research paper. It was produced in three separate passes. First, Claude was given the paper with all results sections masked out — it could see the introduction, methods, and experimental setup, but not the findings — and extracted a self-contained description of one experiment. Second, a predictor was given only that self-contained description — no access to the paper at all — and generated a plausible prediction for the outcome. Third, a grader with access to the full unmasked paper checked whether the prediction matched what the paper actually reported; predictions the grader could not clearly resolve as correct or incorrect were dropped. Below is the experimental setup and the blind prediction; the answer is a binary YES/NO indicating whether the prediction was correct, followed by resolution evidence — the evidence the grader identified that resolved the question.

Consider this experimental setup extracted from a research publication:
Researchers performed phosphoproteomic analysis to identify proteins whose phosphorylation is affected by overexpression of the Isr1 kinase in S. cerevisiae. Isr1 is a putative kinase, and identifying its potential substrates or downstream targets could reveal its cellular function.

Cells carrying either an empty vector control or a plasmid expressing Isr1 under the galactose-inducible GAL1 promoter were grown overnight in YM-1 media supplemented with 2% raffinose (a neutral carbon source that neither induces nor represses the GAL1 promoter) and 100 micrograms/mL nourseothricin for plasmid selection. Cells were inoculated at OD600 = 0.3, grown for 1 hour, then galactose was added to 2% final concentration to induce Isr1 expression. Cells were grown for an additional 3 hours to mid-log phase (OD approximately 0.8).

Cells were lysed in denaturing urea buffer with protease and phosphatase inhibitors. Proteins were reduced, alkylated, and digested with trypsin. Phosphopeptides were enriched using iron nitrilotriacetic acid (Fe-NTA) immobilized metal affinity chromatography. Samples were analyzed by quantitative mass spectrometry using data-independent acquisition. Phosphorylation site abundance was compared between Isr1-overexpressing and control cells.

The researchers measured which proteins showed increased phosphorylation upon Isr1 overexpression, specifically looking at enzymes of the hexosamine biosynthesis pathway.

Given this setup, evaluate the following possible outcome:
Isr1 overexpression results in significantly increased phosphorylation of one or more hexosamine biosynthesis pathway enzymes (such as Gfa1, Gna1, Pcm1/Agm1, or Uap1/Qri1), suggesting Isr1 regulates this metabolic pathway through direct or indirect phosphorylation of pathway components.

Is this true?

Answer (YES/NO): YES